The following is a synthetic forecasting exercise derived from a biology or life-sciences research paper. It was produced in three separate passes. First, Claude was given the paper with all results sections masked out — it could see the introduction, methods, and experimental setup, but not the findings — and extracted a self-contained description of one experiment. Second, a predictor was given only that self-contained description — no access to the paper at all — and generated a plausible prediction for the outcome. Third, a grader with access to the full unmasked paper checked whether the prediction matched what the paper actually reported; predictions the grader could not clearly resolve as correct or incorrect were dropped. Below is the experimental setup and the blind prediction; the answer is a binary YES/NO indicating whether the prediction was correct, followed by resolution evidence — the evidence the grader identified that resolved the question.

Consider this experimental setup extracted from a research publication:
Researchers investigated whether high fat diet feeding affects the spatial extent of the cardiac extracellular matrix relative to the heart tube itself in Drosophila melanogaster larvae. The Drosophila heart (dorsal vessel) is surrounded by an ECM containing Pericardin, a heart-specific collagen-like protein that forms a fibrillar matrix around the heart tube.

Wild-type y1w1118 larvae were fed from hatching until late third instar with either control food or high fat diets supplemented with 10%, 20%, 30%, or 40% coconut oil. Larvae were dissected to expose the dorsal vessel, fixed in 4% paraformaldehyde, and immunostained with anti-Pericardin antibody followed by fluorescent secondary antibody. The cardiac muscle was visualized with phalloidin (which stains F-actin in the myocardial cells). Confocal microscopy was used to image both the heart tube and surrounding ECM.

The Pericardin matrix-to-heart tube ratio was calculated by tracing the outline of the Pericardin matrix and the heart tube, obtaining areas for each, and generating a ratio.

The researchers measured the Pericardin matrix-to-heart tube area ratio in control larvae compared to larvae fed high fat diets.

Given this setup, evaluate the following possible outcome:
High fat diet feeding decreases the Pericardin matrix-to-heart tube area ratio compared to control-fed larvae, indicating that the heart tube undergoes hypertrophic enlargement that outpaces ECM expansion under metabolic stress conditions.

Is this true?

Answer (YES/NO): NO